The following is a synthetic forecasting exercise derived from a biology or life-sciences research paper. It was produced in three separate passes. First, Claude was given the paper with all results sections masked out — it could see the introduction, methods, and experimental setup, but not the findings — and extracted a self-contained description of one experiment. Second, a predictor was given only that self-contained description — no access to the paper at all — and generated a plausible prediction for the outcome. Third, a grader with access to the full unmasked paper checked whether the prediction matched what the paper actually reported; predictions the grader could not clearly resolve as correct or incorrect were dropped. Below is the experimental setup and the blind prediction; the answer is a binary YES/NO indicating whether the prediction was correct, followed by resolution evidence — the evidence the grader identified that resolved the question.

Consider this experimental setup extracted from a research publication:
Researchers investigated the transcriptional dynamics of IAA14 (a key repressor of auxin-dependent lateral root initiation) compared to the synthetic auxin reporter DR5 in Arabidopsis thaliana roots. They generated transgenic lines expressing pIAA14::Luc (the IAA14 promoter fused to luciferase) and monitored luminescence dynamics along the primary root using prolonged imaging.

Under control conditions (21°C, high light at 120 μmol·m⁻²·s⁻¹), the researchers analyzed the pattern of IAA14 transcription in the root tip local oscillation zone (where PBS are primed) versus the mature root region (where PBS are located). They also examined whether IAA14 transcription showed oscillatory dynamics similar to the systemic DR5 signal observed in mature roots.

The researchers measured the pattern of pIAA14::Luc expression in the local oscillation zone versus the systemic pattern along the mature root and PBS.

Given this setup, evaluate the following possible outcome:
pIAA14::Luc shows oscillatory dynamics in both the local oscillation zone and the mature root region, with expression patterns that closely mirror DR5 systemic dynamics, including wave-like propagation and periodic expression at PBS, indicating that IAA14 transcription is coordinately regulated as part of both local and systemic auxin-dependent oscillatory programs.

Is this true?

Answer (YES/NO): NO